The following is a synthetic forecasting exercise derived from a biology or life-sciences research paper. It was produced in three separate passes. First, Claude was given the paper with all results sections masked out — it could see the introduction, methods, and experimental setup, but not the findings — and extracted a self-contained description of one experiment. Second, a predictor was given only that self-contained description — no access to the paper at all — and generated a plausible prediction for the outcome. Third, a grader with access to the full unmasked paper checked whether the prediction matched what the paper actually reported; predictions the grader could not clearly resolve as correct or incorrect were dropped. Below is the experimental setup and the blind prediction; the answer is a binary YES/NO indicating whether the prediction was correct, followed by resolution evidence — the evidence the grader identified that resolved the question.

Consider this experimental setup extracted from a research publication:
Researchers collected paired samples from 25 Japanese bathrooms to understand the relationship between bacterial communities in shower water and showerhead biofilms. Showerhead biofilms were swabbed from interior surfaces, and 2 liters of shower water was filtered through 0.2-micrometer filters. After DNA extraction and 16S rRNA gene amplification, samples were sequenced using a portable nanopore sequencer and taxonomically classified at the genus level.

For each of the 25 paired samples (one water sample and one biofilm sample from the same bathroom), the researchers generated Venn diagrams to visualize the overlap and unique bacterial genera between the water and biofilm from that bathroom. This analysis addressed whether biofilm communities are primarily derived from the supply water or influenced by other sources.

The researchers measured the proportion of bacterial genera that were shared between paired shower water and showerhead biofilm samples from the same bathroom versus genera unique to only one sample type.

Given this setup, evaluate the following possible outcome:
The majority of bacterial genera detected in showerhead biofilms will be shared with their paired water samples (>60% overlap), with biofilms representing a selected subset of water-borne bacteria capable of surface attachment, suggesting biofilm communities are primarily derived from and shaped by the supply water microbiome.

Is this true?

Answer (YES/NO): YES